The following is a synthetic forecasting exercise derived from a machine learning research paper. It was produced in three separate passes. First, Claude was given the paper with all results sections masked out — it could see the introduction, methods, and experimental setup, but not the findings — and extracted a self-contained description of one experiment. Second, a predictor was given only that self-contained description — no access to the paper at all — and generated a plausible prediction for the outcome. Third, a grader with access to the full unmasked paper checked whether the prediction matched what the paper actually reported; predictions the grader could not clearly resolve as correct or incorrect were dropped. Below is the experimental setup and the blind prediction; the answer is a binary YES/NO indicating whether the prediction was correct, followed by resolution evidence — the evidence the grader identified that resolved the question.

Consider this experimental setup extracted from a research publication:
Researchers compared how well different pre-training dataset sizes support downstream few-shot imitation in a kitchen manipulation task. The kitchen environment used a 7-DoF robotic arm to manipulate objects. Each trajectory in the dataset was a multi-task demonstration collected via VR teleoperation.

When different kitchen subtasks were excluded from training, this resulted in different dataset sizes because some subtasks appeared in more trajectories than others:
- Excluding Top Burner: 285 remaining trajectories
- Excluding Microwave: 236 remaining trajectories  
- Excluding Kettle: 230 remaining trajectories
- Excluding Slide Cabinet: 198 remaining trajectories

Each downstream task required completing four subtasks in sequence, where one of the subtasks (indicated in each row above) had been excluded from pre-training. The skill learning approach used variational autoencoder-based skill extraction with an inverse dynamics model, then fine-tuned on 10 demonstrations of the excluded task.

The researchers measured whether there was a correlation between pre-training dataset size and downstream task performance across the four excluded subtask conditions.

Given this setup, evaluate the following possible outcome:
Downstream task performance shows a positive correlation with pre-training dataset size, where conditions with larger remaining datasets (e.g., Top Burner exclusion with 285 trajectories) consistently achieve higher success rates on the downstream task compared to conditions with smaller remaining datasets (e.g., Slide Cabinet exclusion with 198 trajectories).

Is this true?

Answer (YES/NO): NO